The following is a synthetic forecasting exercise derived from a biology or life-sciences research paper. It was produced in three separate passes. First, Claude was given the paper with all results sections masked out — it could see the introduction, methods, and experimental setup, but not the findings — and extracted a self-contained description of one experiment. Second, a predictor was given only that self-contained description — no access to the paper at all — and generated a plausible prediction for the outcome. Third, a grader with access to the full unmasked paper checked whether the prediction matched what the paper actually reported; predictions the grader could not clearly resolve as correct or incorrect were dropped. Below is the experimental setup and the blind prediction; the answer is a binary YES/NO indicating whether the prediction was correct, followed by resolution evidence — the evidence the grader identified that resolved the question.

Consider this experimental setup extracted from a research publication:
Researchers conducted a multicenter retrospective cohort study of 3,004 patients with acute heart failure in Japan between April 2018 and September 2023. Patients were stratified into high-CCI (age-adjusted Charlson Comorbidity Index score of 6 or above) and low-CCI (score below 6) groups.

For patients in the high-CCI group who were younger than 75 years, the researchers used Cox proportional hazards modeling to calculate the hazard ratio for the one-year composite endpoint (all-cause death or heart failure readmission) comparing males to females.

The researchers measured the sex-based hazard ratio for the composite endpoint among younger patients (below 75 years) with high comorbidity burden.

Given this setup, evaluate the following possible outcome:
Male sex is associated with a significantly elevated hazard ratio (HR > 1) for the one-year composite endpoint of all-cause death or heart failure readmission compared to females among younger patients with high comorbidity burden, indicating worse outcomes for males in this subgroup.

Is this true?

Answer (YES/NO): NO